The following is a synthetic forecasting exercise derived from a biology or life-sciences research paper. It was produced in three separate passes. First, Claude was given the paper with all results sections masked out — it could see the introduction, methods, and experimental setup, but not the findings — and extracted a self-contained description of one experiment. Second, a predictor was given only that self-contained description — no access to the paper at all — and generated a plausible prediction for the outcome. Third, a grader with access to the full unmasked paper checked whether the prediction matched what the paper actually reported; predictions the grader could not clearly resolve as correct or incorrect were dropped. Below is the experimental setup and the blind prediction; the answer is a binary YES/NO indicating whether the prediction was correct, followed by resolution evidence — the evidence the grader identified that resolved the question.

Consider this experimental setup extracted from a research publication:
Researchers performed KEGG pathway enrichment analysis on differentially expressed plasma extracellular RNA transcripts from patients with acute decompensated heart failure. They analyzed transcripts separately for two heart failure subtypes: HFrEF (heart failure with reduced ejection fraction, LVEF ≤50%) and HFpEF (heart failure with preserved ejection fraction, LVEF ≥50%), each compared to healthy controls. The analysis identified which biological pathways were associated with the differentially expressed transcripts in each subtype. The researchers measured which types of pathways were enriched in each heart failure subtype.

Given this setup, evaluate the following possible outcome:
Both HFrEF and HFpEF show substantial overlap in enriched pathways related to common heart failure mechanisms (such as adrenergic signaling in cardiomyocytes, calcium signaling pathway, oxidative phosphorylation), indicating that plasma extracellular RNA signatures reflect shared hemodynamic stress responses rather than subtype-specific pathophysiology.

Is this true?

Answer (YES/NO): NO